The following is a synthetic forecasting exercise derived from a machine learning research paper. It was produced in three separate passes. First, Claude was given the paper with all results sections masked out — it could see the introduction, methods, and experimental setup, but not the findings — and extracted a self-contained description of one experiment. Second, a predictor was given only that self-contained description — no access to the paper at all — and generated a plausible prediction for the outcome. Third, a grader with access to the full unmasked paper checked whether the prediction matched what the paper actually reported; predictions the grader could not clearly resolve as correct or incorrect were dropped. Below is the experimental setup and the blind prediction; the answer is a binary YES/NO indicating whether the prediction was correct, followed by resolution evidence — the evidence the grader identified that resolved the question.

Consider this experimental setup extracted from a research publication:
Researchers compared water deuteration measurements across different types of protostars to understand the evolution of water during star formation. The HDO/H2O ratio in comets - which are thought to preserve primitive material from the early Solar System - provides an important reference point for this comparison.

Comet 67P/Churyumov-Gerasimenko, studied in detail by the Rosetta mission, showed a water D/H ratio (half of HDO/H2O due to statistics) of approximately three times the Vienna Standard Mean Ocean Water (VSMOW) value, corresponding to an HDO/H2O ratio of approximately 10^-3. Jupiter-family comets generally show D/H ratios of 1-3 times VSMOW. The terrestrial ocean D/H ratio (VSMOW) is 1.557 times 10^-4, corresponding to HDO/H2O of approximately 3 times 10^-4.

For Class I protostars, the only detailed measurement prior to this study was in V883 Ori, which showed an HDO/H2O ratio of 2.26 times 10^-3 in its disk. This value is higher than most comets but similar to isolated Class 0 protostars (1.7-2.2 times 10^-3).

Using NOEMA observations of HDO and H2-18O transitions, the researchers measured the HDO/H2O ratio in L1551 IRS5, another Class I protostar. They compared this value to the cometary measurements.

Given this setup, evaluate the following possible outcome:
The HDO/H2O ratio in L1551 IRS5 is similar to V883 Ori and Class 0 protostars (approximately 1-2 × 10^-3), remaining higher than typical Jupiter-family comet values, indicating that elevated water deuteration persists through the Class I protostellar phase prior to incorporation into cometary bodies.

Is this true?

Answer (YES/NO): YES